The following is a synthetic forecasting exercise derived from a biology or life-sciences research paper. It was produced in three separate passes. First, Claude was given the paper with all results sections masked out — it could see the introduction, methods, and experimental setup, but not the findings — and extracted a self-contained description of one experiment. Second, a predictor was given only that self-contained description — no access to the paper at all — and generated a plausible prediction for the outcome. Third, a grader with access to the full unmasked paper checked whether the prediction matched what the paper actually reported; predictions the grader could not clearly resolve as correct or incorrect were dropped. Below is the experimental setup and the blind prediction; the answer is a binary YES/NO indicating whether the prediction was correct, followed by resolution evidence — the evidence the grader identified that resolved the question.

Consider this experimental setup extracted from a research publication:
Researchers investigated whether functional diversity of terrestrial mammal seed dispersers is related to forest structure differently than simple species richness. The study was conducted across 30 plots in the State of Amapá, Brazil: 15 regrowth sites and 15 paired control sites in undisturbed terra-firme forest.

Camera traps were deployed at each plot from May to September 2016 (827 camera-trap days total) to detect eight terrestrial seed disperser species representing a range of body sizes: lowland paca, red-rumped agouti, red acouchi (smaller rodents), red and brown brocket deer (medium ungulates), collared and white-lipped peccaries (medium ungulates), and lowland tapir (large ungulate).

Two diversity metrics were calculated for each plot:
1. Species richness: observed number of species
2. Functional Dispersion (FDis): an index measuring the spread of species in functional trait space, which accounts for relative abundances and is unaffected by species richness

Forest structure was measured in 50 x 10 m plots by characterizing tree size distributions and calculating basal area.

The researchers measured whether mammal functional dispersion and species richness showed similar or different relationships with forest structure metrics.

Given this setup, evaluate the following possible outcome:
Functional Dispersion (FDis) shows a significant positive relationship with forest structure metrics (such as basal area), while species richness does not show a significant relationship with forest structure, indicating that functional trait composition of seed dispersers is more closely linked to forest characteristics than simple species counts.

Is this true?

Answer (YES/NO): NO